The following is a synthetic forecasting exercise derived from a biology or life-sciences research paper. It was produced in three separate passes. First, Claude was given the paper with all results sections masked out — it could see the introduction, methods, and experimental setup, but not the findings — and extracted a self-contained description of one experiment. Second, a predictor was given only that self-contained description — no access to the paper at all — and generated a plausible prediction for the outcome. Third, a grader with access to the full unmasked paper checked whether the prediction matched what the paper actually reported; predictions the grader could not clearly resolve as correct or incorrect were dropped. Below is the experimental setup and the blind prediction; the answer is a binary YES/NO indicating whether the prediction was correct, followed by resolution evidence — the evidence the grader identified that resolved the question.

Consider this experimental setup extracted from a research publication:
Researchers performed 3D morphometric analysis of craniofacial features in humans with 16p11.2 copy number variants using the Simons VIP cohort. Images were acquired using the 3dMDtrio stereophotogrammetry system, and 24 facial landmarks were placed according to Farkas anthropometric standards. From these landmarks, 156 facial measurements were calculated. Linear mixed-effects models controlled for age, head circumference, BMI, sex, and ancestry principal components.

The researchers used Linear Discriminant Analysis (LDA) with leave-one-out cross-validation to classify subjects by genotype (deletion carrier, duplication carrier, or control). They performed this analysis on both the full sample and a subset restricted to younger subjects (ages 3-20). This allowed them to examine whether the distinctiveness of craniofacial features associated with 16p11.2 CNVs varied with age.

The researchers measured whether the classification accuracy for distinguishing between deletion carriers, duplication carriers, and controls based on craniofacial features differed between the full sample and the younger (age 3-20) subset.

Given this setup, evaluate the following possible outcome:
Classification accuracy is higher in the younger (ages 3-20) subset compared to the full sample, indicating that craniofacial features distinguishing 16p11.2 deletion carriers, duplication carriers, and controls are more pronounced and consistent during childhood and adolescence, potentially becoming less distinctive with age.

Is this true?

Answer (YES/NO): YES